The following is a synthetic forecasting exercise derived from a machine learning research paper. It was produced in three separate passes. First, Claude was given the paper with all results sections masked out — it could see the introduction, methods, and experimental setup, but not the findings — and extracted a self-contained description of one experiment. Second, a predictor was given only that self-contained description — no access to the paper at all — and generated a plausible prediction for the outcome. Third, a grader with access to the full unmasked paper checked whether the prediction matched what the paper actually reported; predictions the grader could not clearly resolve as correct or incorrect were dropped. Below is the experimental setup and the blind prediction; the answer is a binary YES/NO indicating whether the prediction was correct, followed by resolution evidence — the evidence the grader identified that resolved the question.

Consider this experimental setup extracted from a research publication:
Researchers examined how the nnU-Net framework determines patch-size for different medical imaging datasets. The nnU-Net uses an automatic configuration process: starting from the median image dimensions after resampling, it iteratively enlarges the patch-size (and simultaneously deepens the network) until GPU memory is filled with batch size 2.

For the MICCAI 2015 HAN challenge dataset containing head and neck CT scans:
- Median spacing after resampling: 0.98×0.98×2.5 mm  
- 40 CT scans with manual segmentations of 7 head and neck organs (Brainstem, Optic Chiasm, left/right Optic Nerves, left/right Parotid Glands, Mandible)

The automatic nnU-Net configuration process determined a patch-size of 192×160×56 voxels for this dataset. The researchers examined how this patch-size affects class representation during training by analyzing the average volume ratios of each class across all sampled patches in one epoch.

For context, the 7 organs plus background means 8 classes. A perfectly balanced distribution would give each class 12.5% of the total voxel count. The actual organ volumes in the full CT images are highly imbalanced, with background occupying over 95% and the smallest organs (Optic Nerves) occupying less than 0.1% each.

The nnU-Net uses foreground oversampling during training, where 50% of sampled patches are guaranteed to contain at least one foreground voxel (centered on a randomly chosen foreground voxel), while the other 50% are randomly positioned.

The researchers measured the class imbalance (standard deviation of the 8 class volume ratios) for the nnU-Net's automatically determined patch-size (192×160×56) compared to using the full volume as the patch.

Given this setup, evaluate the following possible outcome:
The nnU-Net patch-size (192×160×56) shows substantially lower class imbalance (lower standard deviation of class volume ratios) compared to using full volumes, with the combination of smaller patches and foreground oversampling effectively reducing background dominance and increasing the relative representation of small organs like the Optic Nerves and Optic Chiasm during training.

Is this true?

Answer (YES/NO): NO